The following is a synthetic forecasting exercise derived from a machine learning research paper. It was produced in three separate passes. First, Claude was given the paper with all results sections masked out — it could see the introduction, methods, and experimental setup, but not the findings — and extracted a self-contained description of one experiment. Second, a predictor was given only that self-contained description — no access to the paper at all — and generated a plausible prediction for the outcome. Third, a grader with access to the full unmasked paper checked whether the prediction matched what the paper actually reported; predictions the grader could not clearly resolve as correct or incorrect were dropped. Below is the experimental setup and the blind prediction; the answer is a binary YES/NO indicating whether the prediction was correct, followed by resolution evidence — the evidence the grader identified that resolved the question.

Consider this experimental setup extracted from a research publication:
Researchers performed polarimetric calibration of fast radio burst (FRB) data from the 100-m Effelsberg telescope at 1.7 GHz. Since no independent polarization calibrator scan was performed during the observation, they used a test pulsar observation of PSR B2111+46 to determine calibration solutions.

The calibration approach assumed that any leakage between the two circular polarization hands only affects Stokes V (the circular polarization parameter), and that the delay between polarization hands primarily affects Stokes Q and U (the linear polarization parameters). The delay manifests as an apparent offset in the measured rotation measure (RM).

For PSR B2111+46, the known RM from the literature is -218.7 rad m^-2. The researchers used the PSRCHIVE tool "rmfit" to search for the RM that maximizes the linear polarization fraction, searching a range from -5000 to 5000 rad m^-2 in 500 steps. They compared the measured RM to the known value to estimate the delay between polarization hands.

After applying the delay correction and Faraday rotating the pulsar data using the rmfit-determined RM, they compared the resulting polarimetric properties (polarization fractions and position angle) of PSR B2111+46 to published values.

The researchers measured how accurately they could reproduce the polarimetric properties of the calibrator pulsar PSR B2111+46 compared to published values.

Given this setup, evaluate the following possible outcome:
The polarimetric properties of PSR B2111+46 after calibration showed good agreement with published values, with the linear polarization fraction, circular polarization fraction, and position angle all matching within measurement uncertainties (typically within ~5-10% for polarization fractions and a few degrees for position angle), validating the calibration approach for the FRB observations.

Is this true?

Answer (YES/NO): YES